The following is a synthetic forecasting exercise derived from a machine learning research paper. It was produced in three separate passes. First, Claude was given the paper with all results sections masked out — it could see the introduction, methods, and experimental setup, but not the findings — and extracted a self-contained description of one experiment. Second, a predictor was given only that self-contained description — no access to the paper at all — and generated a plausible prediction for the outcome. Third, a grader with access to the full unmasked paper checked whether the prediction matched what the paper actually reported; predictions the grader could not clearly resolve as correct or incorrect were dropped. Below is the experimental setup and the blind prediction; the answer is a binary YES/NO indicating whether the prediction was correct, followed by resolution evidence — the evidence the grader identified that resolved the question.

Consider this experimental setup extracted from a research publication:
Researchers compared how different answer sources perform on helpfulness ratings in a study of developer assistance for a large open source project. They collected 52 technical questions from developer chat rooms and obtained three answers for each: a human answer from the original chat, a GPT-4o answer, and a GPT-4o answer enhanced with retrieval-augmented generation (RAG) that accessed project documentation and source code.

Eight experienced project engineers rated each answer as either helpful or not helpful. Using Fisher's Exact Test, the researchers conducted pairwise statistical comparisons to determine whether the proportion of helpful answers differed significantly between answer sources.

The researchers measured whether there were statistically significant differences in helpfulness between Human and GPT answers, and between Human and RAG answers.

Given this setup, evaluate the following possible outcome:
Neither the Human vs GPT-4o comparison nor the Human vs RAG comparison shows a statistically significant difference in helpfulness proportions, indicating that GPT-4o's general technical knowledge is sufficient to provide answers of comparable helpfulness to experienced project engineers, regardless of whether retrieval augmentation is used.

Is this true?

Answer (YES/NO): NO